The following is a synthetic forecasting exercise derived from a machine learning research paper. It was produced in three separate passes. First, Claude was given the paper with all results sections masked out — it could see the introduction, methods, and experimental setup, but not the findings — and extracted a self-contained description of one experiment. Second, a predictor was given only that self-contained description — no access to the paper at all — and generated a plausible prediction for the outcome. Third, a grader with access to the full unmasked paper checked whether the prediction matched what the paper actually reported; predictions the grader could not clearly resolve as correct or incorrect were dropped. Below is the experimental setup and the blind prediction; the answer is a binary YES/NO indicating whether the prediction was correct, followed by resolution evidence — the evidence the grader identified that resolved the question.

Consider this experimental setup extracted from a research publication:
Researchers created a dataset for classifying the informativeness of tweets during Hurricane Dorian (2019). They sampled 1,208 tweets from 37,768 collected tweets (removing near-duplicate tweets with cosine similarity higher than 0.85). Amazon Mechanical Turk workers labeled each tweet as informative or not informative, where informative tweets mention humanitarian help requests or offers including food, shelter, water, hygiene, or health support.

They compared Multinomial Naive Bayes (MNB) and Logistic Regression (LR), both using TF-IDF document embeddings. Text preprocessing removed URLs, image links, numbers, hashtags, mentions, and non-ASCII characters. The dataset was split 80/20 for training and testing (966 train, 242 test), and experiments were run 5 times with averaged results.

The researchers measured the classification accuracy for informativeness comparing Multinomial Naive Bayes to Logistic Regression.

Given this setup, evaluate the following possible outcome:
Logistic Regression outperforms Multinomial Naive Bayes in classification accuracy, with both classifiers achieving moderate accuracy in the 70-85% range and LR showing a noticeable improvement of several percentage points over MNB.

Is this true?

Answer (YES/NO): NO